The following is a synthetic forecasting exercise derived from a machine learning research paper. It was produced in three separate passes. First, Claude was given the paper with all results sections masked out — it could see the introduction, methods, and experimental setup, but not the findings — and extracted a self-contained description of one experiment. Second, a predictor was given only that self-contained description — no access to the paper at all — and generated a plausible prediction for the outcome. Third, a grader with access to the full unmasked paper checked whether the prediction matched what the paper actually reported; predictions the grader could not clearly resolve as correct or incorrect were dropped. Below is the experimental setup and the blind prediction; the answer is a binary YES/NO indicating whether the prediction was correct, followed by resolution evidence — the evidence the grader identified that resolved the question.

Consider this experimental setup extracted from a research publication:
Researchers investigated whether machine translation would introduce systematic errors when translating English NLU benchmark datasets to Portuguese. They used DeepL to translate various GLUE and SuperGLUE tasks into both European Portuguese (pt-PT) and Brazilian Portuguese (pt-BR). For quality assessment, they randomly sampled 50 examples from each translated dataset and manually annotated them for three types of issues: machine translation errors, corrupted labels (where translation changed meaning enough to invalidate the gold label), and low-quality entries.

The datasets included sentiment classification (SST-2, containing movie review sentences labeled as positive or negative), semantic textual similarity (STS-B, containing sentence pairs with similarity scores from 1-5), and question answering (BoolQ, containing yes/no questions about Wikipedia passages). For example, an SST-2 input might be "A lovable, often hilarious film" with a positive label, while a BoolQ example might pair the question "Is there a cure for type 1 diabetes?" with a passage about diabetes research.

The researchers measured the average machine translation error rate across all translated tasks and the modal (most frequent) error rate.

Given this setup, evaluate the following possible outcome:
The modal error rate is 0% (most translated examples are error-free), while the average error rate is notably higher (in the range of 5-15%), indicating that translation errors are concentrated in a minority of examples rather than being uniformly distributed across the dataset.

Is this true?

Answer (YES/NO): NO